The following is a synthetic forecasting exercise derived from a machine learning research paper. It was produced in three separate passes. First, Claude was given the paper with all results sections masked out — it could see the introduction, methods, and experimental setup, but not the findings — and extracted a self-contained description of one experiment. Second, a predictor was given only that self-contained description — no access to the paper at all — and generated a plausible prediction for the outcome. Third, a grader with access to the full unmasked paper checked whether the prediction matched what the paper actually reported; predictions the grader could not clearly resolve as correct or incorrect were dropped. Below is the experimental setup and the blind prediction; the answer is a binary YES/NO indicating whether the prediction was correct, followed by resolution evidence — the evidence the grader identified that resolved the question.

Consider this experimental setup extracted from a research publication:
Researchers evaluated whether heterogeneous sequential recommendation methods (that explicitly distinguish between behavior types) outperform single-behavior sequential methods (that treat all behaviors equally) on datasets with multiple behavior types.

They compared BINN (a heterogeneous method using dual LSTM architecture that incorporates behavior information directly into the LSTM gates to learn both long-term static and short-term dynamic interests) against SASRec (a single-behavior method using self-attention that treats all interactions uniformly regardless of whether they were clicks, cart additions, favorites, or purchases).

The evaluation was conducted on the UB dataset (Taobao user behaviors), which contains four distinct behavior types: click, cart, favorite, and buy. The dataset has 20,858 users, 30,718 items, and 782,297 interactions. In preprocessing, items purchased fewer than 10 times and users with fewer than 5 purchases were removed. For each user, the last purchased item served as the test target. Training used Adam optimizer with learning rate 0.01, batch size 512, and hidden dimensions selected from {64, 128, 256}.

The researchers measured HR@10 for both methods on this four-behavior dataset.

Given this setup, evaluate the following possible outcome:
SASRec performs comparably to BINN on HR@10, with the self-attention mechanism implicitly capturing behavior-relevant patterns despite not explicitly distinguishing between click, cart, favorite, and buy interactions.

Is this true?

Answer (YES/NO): NO